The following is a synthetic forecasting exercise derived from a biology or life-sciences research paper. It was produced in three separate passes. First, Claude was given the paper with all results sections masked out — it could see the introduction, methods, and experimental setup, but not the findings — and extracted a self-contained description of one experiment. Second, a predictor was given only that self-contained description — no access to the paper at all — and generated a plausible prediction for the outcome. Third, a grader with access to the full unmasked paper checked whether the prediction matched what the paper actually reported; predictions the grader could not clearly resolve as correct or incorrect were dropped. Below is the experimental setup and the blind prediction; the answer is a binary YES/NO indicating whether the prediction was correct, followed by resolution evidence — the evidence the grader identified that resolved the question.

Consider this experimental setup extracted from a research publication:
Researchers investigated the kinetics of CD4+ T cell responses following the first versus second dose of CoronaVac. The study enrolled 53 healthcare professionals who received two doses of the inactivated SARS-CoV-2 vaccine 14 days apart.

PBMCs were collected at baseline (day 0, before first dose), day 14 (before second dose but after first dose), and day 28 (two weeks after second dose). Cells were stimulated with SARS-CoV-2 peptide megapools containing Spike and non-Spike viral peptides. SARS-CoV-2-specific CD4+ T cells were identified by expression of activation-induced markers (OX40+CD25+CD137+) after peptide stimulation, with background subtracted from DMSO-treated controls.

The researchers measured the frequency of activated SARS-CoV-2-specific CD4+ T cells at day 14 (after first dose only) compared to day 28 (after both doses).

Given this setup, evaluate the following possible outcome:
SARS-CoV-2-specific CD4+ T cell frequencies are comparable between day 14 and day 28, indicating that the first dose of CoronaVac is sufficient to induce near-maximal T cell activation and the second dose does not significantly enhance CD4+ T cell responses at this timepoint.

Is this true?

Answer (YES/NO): NO